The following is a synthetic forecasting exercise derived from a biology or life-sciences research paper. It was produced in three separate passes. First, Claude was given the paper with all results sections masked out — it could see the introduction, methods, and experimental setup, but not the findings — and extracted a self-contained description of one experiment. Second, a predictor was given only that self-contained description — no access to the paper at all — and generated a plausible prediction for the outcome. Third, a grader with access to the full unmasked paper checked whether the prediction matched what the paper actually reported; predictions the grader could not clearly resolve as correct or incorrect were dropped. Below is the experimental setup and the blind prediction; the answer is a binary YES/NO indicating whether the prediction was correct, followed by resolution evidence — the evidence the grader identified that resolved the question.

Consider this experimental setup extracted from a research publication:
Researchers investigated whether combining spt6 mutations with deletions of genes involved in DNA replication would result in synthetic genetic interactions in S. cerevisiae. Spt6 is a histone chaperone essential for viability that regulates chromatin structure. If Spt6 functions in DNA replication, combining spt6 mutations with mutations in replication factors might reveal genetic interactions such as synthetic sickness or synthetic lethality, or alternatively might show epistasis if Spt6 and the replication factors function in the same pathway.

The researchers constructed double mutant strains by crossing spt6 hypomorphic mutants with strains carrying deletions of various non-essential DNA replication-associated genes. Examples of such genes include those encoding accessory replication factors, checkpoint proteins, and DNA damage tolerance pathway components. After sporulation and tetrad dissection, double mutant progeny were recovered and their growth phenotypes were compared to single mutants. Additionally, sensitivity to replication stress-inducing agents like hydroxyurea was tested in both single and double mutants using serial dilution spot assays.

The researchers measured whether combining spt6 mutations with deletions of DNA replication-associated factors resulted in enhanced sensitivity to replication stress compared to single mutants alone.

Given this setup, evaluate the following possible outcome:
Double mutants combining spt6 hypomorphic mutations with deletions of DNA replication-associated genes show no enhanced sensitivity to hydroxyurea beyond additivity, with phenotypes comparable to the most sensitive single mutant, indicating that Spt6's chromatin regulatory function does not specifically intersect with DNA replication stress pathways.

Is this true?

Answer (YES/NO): NO